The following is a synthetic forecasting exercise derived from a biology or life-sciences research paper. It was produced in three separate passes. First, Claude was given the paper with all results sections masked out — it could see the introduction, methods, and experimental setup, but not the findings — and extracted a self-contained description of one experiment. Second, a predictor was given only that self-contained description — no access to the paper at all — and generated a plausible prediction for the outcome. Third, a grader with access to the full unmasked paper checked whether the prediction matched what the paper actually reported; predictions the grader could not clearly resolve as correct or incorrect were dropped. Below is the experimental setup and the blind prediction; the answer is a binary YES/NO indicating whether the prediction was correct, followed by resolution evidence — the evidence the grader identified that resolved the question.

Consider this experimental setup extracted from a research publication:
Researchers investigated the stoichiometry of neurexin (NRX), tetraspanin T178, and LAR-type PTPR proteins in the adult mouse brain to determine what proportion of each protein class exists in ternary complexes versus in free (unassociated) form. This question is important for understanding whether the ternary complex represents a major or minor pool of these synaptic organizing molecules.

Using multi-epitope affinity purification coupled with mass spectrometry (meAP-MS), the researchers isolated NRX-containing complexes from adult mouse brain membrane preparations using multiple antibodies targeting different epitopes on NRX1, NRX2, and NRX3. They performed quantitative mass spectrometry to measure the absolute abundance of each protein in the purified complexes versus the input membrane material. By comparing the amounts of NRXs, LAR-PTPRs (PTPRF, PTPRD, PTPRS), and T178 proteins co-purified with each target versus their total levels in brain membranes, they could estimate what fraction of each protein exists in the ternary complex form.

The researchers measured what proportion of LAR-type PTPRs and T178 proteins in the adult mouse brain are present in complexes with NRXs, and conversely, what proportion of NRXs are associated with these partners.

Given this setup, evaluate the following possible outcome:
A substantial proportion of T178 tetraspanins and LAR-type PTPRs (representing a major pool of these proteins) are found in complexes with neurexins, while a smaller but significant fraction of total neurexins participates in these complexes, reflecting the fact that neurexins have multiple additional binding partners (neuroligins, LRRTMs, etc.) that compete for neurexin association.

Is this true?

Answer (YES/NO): YES